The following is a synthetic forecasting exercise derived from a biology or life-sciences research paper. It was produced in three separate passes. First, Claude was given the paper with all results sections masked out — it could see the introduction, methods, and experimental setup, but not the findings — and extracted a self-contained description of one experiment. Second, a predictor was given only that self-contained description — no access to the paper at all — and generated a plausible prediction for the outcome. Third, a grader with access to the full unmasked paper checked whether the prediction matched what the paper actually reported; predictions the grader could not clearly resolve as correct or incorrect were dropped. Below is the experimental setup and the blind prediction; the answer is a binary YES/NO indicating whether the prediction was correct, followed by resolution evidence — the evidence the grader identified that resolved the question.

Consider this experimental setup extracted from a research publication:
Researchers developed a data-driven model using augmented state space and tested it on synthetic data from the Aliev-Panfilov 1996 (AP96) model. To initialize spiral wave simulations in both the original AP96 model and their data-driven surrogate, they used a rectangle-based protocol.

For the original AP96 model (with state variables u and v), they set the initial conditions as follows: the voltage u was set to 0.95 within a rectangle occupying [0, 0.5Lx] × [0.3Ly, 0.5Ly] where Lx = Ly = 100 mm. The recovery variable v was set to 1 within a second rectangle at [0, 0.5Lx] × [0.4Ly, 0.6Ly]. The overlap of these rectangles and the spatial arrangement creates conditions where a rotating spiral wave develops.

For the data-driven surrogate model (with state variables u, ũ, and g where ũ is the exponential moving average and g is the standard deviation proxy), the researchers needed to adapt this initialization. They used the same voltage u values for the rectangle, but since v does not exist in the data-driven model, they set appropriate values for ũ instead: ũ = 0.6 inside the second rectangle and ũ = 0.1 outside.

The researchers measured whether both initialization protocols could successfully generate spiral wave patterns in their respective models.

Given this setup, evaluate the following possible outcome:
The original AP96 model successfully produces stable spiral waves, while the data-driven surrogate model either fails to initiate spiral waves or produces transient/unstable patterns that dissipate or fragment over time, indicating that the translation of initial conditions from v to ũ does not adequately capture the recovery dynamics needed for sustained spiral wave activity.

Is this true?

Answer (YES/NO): NO